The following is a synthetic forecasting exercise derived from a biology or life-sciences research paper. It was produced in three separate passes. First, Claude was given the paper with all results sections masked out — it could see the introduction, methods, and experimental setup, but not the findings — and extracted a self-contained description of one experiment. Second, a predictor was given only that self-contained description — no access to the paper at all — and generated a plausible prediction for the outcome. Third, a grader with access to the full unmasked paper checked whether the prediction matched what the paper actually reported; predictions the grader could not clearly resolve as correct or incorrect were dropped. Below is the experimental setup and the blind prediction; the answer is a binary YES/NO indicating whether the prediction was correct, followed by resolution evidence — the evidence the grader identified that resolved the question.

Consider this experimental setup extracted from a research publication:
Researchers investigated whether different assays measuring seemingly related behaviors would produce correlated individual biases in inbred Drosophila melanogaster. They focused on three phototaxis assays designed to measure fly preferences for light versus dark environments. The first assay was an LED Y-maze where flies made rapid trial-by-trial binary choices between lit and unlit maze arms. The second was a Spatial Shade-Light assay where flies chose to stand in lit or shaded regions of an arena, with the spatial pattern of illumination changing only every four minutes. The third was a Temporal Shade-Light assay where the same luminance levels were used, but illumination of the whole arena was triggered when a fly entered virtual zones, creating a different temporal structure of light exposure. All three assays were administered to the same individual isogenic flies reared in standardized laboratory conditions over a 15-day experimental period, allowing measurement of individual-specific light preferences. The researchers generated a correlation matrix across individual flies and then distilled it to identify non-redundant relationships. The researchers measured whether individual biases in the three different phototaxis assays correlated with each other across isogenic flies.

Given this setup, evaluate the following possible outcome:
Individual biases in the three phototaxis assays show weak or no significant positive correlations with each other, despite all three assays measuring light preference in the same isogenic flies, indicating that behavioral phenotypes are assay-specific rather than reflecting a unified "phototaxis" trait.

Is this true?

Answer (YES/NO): YES